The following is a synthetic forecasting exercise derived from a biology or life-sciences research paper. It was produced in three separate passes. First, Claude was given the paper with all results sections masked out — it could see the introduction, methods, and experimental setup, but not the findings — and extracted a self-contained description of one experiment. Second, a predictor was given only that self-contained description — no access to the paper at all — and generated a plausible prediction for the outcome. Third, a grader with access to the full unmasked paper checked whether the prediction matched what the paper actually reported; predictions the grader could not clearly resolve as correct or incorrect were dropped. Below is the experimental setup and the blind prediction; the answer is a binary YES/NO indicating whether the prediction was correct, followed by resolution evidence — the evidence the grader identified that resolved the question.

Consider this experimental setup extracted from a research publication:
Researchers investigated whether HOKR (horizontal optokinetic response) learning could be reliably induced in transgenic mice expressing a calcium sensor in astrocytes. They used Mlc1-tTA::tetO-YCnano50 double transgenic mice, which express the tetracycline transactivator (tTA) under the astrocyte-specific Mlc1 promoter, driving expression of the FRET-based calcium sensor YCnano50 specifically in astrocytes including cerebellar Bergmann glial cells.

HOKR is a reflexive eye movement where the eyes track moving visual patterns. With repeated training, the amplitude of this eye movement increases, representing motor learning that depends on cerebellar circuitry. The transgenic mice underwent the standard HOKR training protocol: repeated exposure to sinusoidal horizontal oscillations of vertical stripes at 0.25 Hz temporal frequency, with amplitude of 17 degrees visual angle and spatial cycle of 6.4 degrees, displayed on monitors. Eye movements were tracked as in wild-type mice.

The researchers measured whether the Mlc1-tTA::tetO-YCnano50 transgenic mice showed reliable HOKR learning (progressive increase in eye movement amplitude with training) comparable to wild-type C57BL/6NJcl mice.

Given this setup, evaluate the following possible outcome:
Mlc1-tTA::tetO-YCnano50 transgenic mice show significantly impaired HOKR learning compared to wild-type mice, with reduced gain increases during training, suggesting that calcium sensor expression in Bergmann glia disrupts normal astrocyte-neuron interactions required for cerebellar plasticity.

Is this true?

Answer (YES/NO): NO